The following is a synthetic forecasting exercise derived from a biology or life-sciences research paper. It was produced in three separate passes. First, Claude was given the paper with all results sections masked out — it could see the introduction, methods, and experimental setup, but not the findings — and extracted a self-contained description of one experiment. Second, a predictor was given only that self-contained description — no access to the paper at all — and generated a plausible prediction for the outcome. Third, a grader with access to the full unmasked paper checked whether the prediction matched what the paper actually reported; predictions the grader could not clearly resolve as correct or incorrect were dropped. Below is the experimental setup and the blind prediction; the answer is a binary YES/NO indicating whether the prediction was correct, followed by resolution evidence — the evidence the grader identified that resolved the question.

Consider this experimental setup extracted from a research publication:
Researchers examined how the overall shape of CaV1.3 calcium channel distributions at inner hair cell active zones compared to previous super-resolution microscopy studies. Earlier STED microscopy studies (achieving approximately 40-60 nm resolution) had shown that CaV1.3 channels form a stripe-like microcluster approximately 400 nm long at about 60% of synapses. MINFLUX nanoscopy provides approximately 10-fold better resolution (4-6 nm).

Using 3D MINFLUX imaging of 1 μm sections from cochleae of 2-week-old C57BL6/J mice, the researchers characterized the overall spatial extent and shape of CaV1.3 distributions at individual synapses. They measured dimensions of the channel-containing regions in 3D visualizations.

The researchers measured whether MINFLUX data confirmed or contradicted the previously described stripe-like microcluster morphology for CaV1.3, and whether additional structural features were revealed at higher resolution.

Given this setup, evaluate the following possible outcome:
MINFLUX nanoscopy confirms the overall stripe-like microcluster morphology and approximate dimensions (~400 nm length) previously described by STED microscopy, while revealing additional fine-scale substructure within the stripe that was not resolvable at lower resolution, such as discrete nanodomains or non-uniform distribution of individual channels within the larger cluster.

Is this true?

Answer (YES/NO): YES